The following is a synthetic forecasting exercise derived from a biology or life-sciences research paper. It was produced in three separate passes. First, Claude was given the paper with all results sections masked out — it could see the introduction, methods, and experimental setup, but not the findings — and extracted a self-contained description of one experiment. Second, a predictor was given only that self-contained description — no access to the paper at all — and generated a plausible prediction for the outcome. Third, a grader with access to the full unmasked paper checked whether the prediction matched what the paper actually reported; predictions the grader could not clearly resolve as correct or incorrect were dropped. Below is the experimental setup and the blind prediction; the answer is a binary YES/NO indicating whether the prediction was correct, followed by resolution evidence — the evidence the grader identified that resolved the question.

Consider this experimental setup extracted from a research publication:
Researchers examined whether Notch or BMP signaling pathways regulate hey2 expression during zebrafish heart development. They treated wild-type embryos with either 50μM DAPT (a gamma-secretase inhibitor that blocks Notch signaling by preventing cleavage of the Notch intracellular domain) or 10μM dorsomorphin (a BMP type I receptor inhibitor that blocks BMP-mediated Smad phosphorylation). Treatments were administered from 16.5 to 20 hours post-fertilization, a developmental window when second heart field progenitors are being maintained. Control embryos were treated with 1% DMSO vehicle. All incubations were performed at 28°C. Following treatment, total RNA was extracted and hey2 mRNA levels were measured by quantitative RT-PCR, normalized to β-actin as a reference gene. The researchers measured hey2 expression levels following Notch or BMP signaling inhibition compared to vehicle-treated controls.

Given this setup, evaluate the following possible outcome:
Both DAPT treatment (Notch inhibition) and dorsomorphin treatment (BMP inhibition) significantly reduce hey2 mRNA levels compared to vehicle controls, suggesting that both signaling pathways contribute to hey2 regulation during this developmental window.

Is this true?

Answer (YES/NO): NO